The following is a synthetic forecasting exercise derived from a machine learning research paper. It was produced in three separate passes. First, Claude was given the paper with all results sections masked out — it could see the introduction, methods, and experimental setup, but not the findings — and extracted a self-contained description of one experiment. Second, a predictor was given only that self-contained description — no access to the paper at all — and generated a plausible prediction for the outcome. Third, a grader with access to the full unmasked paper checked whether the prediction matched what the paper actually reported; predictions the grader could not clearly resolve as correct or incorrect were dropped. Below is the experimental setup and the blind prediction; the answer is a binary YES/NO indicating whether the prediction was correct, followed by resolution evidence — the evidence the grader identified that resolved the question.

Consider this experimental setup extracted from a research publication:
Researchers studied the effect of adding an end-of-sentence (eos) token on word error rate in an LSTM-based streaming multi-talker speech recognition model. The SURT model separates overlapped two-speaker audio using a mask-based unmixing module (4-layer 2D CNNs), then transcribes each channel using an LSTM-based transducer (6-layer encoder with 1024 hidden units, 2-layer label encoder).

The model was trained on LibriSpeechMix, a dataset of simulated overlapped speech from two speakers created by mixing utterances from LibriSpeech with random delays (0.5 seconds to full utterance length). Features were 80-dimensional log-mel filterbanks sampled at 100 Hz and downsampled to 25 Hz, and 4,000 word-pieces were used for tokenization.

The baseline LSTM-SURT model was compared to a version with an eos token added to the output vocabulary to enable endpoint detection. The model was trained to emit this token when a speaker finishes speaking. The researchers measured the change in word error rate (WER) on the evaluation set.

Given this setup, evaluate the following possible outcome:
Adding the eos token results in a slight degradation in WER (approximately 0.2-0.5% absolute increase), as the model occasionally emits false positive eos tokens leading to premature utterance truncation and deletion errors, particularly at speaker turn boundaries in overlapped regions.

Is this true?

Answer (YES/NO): NO